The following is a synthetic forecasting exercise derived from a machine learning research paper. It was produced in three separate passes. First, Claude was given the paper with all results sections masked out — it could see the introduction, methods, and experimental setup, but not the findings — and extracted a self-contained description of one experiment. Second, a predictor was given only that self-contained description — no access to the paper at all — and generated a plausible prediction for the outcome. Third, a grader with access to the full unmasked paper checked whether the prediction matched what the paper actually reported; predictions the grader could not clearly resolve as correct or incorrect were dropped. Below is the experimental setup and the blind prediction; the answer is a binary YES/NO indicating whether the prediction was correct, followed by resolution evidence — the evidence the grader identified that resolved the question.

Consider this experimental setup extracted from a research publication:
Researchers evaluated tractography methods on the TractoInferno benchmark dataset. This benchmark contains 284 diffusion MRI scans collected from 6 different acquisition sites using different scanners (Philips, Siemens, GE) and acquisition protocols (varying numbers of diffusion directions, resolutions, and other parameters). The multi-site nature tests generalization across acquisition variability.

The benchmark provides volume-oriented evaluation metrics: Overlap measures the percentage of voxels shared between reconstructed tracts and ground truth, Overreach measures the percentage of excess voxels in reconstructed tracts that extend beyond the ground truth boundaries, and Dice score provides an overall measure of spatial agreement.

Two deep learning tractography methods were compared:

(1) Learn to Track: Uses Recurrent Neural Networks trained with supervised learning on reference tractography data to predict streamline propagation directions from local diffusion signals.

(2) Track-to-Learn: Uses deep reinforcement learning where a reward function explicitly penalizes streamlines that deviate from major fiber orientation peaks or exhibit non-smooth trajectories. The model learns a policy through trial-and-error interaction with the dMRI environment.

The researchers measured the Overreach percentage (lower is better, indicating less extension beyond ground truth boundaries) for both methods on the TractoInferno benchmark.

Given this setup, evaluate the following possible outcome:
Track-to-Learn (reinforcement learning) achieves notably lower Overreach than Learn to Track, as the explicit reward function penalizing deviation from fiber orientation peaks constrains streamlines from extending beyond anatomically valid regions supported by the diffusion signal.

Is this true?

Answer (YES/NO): YES